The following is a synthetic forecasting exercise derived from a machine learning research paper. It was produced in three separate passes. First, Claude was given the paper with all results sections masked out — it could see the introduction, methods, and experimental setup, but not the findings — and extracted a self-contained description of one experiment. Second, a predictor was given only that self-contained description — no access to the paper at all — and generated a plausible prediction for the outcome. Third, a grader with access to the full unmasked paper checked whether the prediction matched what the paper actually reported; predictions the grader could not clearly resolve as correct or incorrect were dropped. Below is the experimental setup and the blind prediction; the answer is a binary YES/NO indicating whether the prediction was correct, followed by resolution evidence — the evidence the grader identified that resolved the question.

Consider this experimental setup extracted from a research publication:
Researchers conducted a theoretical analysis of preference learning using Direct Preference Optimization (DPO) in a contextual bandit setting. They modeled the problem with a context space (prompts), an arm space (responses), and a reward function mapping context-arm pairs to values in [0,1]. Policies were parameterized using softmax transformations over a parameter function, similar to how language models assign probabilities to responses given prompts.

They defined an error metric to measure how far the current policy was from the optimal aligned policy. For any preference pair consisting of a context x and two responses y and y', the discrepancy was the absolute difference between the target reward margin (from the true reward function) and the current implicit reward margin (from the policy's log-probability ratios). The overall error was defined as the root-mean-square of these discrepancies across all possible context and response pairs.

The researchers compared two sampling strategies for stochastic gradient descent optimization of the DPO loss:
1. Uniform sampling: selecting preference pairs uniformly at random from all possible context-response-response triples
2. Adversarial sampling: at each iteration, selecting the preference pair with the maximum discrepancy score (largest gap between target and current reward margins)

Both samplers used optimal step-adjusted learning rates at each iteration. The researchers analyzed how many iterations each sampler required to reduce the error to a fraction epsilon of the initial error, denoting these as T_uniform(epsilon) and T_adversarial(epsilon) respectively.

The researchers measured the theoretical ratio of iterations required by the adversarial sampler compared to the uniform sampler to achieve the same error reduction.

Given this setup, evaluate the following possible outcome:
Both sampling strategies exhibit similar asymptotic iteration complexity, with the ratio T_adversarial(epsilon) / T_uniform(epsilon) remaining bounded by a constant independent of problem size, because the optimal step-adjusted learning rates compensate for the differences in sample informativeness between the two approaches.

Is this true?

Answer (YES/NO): NO